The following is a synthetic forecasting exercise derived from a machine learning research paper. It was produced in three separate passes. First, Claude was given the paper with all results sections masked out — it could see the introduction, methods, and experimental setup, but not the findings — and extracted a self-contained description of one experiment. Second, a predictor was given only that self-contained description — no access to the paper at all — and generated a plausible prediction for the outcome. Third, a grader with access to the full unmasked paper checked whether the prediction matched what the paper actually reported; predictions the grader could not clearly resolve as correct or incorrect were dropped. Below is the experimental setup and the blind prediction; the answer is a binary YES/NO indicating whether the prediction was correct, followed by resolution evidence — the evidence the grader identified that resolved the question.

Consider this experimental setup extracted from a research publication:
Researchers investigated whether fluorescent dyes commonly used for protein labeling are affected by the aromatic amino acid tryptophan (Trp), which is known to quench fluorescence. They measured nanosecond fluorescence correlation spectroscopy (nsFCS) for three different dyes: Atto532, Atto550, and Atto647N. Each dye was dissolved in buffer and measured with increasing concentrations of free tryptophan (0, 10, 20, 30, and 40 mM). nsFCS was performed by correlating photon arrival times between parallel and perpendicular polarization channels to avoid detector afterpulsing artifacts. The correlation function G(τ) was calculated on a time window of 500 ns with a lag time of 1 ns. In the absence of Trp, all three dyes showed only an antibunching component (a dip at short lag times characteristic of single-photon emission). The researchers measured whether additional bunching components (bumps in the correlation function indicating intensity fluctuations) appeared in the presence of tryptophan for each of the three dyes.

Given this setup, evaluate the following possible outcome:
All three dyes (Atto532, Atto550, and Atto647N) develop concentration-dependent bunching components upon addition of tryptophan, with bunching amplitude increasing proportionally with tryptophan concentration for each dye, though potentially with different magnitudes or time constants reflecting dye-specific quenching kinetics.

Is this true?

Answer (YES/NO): NO